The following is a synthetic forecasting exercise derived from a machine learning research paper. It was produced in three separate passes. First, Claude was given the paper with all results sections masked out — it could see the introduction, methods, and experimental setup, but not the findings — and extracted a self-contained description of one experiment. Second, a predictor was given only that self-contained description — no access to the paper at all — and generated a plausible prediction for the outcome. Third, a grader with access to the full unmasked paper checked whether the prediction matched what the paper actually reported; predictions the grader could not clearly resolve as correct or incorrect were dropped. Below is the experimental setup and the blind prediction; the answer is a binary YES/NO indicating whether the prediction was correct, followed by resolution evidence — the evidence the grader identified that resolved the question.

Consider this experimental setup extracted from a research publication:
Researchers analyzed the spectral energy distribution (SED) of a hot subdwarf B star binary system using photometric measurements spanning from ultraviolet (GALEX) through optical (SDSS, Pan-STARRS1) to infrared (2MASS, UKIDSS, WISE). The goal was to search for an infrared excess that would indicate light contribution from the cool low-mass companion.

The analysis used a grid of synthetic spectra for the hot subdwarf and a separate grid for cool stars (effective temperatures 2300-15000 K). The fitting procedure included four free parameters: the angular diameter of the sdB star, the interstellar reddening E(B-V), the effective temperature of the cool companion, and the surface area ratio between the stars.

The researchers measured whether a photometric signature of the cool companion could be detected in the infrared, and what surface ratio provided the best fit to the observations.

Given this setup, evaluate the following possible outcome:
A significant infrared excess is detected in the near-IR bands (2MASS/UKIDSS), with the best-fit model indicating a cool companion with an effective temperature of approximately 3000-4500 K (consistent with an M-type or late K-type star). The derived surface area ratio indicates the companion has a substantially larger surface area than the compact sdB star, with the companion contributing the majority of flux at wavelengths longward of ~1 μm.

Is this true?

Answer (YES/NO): NO